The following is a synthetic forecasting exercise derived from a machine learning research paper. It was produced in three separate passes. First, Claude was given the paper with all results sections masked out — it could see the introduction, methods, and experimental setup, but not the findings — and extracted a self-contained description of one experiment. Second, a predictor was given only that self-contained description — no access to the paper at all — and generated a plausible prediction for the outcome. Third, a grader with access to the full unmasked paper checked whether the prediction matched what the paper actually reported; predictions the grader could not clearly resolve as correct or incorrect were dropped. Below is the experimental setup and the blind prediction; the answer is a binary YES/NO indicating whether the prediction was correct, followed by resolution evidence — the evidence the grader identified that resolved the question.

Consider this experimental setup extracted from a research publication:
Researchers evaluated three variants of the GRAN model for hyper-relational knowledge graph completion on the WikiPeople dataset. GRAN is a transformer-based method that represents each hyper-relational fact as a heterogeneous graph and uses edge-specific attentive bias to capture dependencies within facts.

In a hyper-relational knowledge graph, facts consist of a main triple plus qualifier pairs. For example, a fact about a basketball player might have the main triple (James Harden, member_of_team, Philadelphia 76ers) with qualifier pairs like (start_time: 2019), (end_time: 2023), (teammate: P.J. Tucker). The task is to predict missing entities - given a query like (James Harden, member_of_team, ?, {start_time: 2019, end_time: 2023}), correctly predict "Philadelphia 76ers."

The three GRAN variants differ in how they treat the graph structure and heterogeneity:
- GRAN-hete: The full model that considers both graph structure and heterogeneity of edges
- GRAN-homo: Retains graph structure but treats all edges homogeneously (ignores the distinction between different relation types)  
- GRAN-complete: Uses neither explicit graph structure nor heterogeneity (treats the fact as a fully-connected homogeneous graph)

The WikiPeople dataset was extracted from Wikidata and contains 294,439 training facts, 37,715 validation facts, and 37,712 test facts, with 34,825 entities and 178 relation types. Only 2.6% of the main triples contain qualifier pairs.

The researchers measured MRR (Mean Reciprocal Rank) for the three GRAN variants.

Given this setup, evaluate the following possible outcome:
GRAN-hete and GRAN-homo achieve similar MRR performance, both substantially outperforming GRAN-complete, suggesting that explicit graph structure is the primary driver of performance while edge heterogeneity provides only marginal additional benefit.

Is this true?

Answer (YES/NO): NO